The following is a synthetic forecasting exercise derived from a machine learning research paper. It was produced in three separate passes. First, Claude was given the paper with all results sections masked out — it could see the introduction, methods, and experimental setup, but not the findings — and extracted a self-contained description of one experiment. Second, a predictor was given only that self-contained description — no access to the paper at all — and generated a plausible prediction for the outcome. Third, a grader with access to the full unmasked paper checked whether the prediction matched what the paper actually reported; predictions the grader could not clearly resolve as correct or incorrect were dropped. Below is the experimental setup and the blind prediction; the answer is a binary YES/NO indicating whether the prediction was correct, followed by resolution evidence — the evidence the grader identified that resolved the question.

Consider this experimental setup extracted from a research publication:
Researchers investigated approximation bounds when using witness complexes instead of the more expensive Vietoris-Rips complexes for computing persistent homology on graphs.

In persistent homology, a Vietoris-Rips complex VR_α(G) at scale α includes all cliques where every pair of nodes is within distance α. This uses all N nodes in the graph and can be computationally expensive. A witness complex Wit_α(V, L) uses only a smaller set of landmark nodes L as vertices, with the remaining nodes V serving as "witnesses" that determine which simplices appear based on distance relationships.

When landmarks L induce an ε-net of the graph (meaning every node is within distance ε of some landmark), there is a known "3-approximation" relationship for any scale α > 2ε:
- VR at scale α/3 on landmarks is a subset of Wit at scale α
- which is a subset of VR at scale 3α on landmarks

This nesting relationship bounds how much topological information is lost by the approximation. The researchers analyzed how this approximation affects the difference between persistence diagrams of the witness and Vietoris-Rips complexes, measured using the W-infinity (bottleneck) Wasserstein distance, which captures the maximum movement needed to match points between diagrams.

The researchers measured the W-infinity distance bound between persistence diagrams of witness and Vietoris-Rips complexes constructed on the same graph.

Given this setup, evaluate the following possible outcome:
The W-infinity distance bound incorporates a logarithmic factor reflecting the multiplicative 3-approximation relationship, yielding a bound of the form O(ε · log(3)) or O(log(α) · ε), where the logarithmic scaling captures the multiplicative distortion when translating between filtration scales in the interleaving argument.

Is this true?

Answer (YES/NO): NO